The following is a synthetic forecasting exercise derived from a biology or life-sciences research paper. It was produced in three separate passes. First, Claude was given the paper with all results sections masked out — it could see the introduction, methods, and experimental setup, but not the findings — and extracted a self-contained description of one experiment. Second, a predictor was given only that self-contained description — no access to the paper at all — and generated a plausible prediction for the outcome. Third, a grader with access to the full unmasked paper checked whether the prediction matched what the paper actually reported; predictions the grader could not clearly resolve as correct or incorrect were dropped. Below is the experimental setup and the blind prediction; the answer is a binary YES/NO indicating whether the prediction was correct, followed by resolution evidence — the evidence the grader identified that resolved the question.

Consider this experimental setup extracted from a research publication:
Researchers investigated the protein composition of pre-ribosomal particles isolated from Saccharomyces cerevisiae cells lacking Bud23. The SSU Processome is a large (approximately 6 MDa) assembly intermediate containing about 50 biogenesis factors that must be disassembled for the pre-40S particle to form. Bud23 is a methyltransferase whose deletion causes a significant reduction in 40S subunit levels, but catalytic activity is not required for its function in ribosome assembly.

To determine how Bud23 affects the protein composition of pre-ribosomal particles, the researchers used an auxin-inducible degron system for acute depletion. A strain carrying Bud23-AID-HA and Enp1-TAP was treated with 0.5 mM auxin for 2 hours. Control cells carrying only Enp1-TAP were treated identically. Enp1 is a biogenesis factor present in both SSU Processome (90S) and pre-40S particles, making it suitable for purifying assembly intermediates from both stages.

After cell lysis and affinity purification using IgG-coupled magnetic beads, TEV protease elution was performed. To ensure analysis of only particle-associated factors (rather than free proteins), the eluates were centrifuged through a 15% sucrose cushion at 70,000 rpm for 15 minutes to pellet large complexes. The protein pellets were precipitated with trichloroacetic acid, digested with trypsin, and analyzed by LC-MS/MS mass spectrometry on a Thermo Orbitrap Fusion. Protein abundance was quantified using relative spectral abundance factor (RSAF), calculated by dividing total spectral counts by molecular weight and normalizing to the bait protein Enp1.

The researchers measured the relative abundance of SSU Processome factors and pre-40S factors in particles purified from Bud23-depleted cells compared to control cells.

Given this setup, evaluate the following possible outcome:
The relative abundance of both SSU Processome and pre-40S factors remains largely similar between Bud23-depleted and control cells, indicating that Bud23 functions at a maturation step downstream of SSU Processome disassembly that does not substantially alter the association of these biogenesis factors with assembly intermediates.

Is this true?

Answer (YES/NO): NO